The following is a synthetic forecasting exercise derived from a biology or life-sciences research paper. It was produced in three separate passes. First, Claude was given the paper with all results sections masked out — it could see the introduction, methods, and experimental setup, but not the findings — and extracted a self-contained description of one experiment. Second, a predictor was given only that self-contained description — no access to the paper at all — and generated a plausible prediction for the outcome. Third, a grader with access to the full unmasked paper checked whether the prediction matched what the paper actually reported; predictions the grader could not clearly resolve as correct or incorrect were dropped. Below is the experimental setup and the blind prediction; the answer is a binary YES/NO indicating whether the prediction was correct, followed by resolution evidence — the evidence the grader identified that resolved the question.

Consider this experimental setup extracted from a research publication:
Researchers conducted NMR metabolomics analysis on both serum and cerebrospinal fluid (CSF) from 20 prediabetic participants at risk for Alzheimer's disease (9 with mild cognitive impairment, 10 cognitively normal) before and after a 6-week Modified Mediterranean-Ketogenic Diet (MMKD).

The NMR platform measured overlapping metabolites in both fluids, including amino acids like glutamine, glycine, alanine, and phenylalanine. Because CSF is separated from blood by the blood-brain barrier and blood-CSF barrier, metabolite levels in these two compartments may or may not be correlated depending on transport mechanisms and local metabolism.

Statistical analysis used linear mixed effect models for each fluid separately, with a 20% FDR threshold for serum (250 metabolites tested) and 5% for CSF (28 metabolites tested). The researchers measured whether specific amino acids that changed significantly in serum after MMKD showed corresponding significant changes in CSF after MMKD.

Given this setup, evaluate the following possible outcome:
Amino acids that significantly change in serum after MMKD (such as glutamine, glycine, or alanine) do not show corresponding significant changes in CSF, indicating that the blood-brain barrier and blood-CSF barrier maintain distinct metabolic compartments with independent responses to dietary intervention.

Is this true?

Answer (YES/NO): NO